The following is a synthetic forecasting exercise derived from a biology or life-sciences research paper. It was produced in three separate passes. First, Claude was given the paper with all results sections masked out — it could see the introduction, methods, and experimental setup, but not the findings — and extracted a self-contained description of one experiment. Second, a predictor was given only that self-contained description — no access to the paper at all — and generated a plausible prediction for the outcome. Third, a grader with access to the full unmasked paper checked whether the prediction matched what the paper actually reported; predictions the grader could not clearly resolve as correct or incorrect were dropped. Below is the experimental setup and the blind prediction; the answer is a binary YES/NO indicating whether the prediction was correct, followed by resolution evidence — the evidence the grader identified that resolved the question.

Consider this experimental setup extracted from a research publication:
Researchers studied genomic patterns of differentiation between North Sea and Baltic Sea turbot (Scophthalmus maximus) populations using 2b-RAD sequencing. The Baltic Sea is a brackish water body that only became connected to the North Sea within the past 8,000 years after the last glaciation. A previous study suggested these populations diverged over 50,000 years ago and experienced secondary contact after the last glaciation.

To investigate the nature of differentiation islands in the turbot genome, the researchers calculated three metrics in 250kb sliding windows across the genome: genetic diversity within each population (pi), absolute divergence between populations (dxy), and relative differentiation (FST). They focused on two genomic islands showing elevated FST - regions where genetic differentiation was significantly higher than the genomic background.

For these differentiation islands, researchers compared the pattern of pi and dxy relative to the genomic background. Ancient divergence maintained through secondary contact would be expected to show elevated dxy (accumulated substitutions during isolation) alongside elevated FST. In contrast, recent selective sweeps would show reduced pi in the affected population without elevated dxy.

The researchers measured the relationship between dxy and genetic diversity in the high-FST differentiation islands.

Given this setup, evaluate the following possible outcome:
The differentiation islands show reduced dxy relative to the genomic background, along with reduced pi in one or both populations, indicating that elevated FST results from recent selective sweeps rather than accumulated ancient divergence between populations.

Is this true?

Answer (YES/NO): NO